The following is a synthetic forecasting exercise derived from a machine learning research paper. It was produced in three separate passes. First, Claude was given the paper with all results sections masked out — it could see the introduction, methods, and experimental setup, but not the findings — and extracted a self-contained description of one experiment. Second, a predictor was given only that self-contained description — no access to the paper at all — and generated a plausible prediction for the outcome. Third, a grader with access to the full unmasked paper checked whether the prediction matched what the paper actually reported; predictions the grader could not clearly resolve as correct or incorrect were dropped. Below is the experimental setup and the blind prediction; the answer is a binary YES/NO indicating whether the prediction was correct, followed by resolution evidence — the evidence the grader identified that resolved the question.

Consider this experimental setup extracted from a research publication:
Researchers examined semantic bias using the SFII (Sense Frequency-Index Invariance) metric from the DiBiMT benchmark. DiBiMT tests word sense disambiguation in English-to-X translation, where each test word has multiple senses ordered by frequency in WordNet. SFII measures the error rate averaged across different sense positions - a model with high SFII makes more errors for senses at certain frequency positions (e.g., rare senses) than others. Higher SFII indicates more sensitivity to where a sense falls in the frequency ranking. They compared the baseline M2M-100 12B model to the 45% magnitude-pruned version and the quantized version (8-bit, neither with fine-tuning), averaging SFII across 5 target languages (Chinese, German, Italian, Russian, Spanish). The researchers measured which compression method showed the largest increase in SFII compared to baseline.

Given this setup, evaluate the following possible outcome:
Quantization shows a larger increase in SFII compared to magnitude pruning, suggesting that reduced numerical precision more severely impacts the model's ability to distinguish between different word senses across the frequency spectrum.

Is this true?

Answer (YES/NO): NO